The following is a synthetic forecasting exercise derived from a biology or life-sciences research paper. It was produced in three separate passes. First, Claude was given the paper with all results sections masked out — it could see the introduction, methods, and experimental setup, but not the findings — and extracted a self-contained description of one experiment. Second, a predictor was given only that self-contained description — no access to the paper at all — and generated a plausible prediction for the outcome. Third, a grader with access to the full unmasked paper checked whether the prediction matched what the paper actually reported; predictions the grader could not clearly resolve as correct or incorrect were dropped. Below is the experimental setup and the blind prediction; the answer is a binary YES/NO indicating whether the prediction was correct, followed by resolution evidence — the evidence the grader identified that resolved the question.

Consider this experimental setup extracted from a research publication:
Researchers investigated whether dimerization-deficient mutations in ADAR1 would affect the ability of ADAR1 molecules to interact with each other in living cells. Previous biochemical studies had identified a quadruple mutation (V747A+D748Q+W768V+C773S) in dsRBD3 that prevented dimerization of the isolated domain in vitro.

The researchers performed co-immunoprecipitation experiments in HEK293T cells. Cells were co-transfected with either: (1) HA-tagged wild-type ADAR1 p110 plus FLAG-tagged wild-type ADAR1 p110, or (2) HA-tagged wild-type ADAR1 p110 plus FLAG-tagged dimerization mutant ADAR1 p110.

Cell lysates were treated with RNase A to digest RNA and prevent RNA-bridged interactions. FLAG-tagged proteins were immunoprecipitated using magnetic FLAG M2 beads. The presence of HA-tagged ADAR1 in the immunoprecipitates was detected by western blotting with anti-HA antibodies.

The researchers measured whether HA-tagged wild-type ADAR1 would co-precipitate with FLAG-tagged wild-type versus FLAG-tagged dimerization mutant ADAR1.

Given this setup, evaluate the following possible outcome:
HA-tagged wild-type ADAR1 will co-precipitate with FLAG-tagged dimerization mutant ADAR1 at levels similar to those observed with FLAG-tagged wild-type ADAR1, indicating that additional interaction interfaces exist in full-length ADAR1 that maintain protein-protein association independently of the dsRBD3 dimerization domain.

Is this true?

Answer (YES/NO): YES